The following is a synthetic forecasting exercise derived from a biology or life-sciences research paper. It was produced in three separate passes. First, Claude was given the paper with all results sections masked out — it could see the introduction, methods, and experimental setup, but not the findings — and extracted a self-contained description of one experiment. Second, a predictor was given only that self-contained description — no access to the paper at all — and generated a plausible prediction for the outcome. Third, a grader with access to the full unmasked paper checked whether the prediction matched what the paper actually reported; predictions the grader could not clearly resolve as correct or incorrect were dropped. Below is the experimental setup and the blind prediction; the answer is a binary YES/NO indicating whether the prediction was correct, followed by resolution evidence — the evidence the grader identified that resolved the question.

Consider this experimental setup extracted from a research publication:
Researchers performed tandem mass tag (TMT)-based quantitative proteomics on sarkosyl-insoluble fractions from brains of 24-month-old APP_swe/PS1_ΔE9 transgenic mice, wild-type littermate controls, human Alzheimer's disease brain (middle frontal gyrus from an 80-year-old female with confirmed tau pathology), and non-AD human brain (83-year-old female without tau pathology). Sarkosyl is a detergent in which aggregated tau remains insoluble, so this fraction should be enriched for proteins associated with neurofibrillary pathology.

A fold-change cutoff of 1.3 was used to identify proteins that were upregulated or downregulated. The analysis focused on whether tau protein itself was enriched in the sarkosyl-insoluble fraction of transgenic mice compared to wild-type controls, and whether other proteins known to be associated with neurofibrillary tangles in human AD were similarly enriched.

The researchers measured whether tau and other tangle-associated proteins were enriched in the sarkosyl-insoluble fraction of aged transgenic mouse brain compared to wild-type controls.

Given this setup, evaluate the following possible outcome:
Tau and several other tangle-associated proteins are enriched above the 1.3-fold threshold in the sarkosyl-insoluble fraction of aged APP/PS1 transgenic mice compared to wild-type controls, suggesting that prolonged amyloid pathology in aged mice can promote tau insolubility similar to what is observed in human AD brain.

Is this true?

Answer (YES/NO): NO